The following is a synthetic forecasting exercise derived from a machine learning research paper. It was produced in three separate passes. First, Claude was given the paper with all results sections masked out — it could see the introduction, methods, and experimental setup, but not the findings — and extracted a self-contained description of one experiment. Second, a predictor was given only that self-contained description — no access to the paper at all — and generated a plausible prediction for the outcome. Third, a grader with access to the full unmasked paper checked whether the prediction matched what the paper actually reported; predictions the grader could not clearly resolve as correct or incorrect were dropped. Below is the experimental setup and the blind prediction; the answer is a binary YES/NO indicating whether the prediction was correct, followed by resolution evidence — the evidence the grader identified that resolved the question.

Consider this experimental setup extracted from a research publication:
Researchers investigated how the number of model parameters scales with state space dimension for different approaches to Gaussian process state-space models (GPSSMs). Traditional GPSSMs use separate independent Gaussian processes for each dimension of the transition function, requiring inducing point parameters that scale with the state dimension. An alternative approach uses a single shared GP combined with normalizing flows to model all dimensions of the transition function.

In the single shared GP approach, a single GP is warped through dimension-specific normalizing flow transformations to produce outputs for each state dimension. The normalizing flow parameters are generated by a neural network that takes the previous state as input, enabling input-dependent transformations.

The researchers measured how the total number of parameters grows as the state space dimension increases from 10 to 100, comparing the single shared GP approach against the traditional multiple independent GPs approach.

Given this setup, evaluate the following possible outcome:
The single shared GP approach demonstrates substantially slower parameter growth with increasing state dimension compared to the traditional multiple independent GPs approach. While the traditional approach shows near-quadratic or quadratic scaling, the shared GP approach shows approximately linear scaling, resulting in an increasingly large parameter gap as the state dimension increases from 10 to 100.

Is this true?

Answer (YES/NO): YES